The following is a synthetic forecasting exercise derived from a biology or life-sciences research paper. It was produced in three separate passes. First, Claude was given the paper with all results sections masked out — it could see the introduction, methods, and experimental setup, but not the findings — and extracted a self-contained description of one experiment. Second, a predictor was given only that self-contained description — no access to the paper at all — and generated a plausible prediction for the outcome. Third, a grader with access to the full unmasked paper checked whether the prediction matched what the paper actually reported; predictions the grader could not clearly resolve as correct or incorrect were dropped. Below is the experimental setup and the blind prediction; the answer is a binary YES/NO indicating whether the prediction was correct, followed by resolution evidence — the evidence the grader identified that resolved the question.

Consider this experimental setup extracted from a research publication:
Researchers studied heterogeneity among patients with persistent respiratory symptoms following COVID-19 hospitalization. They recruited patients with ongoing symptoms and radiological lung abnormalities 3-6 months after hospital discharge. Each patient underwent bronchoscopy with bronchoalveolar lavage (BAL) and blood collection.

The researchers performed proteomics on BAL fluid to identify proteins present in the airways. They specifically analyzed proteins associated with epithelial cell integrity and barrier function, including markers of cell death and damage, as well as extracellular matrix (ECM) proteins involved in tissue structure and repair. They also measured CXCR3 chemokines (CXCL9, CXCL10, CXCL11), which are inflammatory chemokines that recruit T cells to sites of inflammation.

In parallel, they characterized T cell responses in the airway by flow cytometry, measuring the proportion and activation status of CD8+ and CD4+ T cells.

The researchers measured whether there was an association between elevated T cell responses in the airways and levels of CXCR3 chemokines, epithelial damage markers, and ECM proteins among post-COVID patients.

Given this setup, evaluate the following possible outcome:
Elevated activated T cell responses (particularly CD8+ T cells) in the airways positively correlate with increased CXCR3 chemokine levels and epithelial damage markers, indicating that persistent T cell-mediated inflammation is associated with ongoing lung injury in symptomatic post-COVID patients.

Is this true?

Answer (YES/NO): YES